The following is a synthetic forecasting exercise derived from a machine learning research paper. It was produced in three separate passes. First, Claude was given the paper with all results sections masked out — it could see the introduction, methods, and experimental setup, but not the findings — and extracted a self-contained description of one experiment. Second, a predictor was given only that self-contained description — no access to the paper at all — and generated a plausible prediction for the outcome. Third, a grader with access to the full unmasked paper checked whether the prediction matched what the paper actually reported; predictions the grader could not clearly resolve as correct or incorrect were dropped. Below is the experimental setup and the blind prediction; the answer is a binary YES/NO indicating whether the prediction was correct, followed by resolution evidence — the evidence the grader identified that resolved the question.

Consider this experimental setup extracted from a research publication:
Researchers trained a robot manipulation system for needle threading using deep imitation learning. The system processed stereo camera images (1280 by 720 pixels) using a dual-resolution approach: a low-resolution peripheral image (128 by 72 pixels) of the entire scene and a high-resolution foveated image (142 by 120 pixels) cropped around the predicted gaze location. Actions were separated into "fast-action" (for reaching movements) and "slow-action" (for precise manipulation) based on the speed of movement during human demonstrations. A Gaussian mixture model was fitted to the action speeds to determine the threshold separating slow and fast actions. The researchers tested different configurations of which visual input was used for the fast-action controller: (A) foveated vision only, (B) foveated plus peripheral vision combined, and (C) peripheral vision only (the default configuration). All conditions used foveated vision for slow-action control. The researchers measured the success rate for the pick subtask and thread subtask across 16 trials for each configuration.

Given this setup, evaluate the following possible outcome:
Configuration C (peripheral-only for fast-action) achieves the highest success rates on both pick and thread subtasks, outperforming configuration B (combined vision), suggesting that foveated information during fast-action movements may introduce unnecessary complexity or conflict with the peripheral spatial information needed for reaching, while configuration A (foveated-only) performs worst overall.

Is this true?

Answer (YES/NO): YES